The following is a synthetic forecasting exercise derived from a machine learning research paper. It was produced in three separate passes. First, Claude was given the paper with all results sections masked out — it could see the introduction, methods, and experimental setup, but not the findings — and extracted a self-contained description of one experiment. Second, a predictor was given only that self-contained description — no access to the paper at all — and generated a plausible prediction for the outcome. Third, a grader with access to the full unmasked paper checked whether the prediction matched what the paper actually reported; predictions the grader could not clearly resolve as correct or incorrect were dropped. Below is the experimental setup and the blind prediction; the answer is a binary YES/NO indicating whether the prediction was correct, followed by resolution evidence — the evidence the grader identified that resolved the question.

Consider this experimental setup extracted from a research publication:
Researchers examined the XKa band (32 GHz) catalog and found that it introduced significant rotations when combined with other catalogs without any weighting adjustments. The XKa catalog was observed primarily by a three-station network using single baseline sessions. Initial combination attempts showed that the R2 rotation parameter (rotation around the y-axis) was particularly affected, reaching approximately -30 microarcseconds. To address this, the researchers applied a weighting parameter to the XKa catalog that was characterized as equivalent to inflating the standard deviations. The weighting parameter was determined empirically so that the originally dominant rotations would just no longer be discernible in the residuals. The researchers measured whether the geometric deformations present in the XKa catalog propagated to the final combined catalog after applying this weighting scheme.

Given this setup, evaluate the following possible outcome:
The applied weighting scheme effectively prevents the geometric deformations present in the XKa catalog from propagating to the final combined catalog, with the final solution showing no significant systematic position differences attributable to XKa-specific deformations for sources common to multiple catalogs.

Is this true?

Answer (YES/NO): YES